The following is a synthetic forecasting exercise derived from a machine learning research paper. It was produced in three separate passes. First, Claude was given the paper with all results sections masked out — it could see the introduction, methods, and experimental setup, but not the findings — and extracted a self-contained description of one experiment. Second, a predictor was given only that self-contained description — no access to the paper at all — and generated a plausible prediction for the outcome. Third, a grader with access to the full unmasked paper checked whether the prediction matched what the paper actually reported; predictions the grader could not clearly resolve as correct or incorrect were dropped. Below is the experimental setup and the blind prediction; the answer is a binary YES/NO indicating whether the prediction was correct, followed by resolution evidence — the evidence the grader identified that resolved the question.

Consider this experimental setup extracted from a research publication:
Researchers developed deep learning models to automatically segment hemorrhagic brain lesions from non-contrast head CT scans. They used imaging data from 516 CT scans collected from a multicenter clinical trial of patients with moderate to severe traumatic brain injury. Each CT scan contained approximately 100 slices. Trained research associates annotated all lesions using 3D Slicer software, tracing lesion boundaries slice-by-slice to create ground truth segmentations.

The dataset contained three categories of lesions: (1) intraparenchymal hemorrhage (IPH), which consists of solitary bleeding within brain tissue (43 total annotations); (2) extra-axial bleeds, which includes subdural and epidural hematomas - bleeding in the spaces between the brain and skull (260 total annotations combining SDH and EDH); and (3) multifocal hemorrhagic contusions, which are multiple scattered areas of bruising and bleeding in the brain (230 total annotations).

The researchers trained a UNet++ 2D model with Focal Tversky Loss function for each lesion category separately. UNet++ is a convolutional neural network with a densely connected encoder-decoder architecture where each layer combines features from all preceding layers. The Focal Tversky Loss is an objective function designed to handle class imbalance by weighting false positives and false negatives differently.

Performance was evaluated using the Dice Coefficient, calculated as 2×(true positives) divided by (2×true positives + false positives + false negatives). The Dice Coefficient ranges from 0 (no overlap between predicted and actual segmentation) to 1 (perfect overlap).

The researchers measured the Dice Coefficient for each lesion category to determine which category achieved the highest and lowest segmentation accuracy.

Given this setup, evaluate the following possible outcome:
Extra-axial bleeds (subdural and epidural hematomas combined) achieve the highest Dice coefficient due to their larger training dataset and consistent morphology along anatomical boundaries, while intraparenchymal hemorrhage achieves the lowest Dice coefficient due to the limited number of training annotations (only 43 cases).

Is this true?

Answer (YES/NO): NO